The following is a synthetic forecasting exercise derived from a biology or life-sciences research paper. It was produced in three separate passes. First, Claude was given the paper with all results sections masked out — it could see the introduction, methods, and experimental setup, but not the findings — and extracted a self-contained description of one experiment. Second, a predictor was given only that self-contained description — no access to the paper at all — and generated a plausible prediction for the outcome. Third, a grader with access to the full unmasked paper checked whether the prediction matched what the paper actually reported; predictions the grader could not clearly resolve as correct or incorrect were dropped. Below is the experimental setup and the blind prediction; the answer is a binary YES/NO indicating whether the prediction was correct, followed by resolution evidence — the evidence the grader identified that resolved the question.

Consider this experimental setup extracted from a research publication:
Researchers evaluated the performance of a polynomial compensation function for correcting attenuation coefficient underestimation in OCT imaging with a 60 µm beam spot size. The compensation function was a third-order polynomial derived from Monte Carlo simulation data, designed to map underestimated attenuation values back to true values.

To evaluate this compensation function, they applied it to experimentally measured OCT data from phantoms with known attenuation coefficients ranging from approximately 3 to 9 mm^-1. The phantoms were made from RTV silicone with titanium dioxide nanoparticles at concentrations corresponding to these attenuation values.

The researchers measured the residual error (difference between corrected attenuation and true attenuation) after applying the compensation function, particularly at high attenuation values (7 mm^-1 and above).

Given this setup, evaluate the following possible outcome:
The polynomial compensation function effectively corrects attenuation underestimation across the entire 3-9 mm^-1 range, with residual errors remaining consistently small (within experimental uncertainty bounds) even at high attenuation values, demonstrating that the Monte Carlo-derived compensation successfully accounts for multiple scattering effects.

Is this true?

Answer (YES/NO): NO